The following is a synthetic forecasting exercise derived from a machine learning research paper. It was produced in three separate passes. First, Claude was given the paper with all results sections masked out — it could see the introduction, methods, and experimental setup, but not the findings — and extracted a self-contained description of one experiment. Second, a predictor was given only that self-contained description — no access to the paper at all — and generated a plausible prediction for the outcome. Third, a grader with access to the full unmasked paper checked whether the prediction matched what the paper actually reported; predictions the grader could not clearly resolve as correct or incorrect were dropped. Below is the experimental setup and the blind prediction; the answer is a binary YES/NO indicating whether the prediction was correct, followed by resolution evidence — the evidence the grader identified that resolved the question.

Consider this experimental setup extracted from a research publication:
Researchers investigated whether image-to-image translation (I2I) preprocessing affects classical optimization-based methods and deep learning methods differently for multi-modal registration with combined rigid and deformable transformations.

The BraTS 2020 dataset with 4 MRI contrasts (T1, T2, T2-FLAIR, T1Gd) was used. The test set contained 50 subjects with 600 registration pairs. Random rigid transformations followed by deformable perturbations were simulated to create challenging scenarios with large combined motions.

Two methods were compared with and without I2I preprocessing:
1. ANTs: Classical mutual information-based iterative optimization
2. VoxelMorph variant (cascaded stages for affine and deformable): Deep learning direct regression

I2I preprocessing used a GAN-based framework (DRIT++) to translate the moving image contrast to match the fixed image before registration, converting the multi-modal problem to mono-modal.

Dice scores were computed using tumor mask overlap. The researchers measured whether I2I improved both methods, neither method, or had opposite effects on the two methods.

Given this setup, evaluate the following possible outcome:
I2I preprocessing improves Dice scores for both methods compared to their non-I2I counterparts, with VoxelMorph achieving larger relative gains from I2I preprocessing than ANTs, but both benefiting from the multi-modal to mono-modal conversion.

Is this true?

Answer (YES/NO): NO